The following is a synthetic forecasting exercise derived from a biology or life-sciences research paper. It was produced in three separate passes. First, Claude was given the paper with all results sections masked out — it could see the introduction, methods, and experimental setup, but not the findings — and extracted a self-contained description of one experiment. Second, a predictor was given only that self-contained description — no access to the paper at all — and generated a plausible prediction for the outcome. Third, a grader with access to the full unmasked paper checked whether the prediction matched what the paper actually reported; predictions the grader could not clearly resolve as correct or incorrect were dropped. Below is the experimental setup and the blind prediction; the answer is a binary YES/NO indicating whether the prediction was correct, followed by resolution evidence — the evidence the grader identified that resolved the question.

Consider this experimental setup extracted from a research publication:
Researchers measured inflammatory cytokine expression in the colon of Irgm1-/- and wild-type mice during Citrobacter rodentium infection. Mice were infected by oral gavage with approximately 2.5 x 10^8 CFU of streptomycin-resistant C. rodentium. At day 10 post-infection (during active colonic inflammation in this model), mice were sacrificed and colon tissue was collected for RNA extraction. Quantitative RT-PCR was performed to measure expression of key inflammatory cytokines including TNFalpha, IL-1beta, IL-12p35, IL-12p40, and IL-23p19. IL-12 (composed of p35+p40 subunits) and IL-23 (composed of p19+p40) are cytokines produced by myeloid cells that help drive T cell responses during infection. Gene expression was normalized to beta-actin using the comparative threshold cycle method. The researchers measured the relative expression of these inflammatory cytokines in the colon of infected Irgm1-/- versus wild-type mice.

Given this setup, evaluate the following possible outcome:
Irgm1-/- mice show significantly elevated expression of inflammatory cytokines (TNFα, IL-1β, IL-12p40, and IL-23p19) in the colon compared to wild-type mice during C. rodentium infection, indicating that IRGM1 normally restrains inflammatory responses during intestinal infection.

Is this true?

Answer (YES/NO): NO